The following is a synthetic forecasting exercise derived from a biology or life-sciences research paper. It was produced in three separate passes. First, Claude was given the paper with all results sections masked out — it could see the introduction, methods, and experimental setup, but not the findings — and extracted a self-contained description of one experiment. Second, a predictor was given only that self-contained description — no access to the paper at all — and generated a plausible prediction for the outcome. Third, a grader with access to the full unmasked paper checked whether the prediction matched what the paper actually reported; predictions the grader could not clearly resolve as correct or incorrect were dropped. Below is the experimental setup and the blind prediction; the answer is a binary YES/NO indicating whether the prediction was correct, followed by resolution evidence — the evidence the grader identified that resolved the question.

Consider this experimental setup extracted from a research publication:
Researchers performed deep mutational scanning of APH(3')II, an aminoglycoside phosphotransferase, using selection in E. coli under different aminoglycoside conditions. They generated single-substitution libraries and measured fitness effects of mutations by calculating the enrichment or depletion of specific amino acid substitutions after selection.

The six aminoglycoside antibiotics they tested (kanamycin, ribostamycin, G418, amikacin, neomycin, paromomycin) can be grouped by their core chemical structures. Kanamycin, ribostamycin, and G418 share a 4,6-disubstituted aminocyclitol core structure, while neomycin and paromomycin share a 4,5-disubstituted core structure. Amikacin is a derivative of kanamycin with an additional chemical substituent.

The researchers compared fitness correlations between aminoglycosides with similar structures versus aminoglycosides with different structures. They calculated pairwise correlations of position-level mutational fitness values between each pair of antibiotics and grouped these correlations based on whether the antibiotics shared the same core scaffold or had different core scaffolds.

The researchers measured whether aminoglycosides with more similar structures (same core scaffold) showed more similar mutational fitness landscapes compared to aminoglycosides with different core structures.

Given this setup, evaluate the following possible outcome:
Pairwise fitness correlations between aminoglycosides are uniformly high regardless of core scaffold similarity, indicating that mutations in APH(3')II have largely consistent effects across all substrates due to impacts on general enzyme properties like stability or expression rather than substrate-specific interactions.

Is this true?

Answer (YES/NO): NO